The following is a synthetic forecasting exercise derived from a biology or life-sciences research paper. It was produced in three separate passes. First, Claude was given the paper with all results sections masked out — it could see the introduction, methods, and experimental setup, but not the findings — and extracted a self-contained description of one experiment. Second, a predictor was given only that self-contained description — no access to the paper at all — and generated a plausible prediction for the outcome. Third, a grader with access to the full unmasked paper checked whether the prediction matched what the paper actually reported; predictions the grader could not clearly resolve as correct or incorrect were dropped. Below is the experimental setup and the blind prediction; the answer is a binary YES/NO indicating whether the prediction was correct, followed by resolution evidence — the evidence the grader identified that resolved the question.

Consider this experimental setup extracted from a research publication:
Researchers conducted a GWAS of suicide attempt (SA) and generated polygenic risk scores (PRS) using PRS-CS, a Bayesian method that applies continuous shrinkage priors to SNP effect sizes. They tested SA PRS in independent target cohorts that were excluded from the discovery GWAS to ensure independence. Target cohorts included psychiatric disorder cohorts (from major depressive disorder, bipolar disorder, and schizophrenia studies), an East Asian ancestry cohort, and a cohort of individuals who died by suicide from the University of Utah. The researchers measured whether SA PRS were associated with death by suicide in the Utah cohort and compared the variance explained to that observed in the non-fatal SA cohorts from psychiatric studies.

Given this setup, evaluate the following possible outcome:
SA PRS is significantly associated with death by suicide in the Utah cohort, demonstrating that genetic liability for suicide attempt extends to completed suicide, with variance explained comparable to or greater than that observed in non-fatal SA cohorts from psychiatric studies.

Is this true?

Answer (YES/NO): YES